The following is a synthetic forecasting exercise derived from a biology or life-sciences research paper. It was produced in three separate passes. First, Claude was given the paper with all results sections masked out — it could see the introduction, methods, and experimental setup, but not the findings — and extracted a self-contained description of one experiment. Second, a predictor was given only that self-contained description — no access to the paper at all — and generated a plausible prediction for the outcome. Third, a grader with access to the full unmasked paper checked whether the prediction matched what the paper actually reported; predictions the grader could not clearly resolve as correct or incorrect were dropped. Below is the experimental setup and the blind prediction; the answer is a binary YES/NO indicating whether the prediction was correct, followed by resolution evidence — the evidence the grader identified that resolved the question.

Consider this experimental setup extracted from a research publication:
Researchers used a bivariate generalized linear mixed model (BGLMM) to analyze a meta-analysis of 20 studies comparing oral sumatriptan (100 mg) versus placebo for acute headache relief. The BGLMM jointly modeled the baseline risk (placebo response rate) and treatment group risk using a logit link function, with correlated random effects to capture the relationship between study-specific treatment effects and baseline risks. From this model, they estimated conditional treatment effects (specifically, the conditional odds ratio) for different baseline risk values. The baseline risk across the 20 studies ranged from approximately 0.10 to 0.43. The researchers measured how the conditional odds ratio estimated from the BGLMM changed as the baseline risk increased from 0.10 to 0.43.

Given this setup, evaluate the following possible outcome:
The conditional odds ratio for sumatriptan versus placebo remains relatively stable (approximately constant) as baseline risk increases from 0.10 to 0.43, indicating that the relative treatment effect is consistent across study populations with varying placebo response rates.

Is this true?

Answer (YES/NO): NO